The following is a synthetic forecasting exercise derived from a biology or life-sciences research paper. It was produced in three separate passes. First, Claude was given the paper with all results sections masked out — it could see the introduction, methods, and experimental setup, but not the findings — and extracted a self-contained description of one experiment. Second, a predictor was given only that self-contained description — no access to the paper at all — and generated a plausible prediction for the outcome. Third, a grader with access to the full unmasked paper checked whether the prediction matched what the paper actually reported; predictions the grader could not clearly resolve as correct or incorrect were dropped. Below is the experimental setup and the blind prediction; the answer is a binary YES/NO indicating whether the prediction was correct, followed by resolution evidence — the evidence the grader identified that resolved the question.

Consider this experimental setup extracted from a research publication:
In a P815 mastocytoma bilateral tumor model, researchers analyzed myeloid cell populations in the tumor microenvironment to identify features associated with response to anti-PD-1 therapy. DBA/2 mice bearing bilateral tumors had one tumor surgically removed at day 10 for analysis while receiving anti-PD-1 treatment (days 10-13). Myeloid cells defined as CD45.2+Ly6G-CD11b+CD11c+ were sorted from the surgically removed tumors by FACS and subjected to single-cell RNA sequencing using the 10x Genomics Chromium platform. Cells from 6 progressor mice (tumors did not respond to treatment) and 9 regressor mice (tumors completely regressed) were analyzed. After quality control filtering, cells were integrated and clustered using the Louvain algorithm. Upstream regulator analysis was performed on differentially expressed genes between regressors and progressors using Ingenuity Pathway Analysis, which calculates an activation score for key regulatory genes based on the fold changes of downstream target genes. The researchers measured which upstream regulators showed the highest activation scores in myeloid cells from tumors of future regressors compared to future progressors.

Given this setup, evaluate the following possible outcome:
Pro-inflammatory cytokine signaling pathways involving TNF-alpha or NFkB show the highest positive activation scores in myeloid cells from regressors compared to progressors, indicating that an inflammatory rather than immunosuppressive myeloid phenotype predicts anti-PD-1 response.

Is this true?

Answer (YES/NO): NO